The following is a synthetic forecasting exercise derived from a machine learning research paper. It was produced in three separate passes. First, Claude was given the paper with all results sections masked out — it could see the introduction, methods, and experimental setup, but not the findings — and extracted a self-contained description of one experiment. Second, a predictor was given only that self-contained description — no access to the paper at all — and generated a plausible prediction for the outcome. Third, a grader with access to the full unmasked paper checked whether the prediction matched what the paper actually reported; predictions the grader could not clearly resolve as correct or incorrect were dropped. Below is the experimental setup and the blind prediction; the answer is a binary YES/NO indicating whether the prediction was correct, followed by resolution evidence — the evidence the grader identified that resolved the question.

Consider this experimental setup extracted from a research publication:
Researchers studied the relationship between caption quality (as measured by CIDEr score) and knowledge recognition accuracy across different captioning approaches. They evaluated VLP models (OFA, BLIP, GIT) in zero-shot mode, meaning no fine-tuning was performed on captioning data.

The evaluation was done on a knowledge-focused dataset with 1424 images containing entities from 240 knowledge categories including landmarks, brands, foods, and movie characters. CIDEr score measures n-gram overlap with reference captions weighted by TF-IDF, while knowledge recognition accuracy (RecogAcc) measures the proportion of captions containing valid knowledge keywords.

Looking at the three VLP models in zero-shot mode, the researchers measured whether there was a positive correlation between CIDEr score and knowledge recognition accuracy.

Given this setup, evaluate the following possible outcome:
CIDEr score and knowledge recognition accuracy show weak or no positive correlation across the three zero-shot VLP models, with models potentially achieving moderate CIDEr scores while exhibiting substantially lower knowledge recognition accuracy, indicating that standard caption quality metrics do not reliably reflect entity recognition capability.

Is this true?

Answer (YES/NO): YES